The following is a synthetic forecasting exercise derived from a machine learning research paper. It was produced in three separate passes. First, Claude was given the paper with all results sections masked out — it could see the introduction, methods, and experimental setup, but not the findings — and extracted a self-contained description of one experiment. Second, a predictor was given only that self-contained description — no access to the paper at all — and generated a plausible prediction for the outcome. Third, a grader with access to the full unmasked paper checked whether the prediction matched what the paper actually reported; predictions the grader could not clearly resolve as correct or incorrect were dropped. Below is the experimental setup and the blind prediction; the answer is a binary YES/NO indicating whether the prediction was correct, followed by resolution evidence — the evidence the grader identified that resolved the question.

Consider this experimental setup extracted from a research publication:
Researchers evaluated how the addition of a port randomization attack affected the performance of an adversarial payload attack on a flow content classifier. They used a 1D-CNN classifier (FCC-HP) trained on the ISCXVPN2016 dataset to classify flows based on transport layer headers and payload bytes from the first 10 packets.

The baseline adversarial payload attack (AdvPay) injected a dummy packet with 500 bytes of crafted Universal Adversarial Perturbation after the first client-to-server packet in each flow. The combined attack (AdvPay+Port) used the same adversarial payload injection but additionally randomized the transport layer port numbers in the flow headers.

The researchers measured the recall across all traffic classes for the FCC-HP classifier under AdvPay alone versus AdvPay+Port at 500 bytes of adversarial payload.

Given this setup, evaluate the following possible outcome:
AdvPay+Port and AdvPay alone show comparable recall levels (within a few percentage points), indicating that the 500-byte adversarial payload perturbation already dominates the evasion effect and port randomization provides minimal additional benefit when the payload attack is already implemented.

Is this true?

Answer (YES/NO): YES